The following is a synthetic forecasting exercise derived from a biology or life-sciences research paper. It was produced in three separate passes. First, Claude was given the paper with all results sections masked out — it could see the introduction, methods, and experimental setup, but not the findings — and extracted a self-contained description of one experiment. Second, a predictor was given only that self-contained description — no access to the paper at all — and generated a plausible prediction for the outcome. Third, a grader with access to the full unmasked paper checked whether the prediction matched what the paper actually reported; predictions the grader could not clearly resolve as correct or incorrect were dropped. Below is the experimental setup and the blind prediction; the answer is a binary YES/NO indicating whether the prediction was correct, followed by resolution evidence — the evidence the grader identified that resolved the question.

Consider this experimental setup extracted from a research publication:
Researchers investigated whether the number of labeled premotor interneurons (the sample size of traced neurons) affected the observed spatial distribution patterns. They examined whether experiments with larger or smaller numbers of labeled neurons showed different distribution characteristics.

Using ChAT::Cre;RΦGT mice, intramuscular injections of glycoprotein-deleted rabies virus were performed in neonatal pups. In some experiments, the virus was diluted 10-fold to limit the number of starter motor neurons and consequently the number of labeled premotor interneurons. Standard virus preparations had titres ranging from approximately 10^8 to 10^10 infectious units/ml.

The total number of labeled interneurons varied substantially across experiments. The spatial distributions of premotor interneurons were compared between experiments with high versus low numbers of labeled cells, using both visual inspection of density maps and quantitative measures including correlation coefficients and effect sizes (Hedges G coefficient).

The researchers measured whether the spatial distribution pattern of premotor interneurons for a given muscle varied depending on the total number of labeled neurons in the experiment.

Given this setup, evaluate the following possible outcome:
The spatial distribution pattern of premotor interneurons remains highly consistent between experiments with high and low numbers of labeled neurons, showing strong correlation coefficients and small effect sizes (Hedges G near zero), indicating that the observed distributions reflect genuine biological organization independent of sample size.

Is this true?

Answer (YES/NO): YES